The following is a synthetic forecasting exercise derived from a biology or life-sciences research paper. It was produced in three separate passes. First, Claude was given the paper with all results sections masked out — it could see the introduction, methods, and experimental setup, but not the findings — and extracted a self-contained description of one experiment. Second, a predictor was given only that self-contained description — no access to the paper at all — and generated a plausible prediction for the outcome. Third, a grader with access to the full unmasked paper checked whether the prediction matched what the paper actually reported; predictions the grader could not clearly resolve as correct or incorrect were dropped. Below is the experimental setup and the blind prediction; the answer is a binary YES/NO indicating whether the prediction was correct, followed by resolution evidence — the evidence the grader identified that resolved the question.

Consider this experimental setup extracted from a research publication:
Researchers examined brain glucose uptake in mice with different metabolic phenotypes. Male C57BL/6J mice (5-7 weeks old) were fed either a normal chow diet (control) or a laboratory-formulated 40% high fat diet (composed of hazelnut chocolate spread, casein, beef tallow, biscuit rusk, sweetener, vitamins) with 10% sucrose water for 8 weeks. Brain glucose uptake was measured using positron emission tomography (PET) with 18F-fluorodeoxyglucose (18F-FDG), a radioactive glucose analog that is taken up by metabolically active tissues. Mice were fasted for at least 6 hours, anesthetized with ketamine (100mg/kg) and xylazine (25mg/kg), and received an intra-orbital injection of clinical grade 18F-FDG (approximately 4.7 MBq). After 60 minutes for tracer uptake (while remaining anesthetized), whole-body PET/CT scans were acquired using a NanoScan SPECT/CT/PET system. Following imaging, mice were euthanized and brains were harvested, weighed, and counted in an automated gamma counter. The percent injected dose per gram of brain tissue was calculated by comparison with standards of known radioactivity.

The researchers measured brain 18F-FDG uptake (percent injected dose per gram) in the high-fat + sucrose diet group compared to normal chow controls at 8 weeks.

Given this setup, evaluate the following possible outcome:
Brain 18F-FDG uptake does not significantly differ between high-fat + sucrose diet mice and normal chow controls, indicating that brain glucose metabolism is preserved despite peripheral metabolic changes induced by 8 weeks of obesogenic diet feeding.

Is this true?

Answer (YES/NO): NO